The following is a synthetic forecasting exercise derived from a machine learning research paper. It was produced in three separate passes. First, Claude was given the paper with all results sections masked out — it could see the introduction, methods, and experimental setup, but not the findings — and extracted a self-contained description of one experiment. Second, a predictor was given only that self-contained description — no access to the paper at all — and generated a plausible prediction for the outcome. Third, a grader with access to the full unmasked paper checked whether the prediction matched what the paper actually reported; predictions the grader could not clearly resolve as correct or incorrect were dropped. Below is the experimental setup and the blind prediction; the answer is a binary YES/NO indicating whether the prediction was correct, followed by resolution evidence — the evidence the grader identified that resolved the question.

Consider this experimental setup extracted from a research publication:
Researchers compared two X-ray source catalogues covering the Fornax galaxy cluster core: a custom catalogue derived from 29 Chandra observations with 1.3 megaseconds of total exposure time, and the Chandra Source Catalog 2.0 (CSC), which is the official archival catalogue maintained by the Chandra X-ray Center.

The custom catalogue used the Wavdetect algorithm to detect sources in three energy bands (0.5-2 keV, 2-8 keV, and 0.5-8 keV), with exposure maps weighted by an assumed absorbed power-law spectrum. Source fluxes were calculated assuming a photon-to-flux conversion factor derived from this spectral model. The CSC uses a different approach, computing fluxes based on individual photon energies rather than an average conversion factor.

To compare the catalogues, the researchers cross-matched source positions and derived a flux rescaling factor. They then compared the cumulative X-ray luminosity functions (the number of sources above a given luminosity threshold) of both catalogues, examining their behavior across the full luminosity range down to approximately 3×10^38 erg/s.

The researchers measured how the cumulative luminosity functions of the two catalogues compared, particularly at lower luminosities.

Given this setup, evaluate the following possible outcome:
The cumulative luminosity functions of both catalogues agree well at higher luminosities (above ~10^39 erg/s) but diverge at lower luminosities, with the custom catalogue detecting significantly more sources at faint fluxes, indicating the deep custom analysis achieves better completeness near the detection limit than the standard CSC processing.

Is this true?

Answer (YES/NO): NO